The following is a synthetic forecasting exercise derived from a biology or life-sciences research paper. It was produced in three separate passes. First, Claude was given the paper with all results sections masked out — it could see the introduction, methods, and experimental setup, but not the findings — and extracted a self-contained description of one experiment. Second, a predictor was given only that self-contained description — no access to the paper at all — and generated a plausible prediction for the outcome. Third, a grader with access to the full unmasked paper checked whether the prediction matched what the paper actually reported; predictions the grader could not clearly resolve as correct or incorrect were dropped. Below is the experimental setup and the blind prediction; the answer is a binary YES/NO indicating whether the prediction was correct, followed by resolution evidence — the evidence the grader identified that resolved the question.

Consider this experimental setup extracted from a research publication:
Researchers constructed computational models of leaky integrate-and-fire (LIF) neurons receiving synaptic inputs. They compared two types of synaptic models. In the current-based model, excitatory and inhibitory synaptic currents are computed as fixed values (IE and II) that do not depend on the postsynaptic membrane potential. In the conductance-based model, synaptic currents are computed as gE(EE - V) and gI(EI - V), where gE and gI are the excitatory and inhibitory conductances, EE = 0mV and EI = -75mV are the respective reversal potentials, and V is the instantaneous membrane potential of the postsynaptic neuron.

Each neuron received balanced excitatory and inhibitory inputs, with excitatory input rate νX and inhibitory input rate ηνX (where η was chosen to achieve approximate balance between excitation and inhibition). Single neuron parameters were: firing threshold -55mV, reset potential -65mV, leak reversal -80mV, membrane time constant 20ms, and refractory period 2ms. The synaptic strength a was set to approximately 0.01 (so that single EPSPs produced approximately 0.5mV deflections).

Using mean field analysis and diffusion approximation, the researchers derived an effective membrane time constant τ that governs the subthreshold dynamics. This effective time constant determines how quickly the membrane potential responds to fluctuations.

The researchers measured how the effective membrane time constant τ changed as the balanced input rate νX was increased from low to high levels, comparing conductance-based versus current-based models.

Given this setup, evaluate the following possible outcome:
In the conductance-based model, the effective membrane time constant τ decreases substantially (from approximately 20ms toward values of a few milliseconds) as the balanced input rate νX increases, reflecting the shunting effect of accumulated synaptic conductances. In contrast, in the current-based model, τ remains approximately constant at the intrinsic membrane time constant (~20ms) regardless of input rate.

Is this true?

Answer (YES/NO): YES